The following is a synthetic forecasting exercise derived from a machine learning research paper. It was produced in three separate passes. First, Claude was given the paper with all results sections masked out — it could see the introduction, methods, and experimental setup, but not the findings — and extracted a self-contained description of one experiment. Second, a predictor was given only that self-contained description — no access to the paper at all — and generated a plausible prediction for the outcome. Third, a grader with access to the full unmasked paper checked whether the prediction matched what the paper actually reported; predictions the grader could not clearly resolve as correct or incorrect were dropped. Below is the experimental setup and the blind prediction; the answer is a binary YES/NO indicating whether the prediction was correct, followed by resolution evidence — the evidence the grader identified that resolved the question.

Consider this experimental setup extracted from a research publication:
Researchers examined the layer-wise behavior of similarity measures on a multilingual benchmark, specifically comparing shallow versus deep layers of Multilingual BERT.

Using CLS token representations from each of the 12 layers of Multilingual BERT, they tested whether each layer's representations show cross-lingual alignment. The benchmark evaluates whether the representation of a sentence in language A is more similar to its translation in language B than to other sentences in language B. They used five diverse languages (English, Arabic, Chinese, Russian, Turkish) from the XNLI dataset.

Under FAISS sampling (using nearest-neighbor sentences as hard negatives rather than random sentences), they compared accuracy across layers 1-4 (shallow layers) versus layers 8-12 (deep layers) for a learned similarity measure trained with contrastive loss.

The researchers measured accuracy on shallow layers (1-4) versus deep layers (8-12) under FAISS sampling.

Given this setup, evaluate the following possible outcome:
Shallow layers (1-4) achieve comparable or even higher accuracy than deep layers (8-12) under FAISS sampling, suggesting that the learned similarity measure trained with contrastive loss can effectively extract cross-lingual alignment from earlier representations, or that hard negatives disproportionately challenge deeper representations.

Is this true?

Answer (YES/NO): NO